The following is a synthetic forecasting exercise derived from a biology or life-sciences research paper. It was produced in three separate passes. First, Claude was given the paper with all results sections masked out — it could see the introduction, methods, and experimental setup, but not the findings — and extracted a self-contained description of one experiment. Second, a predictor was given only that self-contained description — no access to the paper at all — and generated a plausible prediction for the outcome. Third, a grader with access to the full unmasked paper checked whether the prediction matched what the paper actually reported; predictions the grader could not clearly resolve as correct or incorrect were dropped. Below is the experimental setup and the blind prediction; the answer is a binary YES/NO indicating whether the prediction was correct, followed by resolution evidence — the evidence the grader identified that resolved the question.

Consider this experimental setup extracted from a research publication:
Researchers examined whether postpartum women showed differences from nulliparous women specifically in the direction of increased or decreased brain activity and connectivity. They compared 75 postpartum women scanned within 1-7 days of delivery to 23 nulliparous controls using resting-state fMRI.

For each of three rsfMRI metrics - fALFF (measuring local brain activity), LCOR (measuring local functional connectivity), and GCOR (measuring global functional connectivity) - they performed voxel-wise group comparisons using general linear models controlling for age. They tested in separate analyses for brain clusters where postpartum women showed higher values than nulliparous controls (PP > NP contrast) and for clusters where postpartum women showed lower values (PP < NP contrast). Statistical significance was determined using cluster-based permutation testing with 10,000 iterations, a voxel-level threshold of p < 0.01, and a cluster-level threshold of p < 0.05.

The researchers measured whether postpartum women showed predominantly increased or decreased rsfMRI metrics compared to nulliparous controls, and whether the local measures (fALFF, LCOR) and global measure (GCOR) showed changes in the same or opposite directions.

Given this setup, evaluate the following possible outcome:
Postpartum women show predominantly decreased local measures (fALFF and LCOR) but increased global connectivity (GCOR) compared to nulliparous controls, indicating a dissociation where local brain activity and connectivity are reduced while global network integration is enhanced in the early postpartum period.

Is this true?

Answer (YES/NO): NO